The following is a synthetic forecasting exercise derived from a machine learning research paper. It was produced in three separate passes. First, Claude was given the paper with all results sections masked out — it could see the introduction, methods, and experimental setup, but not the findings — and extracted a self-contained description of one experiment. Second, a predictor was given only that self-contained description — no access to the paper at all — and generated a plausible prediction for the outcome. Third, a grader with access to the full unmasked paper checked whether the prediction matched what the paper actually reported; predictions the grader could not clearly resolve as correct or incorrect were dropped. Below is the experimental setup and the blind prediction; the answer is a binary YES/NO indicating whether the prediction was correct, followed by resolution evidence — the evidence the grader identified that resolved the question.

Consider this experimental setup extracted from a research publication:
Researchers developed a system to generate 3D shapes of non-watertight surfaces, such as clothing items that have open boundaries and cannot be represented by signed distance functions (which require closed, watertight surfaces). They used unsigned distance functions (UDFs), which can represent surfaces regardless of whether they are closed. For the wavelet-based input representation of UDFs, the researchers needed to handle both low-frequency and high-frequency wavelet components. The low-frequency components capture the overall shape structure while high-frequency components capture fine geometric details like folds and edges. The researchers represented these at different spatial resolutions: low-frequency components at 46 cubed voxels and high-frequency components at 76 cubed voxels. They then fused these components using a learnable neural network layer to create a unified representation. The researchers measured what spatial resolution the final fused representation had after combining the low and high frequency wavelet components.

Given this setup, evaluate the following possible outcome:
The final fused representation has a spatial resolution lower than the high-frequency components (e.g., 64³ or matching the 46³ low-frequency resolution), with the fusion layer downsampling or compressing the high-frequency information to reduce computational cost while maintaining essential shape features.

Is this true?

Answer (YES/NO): YES